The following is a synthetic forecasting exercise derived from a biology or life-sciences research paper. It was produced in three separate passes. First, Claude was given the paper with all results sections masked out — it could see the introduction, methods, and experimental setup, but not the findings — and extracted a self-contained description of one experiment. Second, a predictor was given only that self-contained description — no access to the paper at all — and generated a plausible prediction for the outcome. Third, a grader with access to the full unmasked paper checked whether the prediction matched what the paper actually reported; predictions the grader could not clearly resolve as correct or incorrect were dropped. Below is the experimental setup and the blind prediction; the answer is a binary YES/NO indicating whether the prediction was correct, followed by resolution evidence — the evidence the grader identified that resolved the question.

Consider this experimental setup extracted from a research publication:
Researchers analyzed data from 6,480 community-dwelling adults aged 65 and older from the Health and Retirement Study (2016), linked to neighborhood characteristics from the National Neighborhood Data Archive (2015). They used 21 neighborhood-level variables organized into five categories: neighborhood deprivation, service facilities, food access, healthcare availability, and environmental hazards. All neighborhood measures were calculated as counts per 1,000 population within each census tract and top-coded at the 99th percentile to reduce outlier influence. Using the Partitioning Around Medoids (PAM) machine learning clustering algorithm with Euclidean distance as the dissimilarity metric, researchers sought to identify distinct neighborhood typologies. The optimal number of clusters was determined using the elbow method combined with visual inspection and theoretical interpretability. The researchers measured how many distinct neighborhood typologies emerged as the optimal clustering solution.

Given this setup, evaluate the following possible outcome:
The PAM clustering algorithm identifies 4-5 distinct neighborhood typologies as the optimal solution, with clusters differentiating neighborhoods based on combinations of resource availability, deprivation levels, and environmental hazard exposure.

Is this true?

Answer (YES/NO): YES